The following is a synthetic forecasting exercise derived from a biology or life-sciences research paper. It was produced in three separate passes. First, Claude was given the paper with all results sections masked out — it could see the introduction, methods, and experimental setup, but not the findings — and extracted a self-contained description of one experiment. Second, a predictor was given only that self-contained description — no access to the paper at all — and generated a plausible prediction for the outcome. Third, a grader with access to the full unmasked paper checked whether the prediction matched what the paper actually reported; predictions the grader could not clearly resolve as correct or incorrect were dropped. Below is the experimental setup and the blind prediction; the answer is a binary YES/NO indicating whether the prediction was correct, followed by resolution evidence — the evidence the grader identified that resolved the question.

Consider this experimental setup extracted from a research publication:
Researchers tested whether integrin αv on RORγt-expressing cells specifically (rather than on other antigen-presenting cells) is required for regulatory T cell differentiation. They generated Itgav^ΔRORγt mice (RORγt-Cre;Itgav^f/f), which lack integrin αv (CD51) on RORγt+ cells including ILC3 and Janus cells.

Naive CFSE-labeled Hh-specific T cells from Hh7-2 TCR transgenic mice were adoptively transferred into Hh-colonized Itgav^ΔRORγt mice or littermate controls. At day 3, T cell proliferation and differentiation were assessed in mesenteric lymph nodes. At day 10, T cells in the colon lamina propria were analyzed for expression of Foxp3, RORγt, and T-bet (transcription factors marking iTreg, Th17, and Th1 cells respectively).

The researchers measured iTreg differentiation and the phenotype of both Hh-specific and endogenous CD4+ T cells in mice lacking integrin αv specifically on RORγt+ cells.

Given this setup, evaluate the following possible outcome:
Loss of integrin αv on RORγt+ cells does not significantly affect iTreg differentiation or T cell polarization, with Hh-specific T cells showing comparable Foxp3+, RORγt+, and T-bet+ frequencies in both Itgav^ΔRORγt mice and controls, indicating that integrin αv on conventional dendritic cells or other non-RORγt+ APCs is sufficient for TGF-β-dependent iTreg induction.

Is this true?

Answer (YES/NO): NO